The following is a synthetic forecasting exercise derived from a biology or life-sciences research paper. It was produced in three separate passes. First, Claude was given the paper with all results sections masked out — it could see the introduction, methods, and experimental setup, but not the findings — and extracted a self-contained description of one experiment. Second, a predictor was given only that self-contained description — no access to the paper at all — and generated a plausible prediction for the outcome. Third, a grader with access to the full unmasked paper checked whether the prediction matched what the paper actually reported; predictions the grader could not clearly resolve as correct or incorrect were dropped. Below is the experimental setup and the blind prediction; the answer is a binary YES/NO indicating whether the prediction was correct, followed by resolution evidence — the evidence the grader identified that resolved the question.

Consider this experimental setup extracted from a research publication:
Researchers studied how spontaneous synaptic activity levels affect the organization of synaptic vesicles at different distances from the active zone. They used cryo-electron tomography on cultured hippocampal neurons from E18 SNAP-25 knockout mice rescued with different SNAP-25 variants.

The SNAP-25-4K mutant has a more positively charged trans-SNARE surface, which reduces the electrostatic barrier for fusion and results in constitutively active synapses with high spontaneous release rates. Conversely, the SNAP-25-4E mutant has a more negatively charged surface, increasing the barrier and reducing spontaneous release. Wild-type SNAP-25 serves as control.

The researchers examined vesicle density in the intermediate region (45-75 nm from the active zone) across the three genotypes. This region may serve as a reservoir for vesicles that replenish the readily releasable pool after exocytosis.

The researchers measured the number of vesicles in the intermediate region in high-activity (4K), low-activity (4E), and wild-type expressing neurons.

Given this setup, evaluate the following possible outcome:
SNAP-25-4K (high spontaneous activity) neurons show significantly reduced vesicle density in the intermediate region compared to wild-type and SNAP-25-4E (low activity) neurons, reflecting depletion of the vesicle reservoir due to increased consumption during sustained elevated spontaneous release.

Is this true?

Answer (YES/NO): NO